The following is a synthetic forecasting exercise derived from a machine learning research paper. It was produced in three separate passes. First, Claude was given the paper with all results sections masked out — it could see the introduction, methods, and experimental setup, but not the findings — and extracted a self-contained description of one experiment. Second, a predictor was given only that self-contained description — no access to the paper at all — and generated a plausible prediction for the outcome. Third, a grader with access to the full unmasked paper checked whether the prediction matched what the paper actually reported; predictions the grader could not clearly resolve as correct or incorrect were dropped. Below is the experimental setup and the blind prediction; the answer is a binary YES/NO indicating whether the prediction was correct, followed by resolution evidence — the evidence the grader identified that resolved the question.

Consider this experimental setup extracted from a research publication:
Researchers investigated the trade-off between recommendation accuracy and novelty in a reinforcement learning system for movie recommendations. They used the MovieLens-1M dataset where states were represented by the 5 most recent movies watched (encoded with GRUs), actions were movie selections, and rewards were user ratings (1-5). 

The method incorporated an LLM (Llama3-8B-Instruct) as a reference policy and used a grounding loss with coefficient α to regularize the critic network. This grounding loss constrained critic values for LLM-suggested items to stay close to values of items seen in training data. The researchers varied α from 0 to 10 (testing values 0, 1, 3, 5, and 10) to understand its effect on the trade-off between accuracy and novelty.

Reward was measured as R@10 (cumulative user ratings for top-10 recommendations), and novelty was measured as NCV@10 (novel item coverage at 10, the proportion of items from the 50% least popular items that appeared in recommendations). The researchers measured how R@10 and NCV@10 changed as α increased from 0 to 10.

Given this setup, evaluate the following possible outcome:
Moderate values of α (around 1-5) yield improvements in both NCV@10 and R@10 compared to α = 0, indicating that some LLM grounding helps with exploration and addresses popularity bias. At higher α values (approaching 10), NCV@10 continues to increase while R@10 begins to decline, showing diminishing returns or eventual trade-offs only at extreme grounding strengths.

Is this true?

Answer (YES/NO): NO